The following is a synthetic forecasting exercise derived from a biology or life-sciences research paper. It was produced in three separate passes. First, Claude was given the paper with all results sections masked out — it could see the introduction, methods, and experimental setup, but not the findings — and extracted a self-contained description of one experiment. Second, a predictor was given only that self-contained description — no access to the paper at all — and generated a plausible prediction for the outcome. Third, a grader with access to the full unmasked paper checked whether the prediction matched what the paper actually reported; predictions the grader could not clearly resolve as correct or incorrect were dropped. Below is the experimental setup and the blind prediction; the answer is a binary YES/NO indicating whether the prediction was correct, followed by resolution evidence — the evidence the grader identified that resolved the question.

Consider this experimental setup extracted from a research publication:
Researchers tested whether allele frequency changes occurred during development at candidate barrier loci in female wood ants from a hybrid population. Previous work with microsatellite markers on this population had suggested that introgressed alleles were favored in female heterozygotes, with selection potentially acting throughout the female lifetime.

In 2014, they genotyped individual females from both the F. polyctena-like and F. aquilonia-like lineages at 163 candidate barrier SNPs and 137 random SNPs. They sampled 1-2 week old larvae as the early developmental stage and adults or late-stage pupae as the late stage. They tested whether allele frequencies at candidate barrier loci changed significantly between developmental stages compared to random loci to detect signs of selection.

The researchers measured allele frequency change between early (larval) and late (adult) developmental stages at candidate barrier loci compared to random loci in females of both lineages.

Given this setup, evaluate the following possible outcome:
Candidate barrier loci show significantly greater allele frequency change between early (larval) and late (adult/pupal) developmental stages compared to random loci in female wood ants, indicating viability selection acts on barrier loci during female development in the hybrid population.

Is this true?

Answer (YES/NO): NO